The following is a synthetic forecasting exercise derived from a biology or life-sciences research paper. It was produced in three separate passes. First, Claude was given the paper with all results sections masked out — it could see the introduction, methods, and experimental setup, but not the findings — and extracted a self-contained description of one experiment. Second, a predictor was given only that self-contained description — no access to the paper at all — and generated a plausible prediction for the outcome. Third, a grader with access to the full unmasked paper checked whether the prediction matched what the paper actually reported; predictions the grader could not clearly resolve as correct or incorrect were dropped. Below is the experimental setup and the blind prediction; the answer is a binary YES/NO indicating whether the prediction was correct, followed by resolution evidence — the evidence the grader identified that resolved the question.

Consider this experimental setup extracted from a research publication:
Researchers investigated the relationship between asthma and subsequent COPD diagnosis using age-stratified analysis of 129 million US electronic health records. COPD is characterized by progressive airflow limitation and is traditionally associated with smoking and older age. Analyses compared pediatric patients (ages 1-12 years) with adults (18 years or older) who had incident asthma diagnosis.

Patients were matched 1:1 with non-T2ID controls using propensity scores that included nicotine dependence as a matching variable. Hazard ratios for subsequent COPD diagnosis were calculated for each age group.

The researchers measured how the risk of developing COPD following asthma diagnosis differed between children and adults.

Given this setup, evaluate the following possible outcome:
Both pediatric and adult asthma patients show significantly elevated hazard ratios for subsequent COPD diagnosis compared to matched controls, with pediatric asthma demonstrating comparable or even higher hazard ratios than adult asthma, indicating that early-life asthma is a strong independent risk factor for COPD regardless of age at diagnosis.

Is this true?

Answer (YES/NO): YES